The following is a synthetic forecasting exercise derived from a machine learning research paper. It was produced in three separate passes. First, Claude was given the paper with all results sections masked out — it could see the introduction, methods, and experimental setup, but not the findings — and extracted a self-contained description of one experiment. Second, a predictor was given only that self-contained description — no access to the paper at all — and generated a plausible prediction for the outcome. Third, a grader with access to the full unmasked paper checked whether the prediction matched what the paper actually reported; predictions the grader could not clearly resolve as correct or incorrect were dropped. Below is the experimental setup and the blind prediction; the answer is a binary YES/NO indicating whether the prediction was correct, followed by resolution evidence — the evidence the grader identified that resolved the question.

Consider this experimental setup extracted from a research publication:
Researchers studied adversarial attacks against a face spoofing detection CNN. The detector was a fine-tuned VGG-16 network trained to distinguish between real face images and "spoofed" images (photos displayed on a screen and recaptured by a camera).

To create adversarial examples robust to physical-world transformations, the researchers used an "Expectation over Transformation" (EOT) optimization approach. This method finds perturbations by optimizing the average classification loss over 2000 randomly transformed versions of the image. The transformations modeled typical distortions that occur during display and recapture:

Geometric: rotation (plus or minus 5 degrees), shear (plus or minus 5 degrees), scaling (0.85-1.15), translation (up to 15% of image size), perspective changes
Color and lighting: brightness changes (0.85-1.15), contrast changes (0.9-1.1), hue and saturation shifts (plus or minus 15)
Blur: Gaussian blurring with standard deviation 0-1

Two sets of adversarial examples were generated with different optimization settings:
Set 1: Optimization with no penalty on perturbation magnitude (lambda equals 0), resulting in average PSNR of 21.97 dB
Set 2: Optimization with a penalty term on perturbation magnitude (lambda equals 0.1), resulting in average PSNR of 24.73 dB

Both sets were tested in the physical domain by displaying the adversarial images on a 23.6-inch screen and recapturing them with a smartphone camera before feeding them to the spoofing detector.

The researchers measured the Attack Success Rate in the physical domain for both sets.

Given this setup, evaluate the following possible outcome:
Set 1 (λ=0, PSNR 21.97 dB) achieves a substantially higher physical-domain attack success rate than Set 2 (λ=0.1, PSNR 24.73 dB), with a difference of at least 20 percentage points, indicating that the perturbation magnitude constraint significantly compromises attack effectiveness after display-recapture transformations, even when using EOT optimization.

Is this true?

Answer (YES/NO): NO